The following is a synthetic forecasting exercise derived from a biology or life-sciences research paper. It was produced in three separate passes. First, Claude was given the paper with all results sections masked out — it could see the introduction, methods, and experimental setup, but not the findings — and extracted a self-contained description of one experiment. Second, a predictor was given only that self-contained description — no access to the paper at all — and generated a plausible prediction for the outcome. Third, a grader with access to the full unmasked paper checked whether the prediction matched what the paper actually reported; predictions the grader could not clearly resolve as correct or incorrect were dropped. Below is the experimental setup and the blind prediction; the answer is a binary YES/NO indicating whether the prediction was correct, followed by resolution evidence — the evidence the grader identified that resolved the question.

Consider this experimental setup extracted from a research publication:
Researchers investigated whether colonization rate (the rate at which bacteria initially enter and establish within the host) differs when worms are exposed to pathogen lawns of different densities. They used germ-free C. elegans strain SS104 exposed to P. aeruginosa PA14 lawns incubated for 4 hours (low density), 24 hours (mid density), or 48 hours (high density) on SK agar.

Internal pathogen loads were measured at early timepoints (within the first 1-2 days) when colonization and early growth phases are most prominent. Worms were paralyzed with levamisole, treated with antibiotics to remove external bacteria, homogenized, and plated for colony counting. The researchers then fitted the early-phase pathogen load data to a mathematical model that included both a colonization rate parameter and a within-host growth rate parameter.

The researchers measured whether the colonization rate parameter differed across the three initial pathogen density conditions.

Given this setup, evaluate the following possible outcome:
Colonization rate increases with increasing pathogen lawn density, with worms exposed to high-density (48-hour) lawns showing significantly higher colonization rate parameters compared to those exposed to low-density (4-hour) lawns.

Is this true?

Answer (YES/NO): YES